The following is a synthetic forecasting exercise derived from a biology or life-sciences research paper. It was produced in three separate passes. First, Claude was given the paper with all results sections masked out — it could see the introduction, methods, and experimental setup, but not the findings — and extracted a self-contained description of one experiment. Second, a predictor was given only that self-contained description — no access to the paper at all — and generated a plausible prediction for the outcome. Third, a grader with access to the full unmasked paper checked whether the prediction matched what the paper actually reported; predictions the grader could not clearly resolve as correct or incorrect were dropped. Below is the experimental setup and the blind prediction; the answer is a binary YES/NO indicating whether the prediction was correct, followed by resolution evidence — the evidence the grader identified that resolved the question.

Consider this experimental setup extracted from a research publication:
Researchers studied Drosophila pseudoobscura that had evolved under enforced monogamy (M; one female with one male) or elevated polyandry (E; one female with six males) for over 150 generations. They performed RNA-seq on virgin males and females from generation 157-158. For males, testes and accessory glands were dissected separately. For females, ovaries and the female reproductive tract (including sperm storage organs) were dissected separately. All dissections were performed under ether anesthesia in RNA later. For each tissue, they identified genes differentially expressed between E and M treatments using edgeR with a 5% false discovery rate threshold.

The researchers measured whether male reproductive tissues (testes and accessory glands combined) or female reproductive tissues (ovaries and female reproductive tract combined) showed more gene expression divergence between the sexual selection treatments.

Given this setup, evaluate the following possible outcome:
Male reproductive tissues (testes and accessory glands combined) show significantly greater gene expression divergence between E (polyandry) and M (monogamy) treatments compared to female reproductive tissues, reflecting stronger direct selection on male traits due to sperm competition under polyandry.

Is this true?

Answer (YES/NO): NO